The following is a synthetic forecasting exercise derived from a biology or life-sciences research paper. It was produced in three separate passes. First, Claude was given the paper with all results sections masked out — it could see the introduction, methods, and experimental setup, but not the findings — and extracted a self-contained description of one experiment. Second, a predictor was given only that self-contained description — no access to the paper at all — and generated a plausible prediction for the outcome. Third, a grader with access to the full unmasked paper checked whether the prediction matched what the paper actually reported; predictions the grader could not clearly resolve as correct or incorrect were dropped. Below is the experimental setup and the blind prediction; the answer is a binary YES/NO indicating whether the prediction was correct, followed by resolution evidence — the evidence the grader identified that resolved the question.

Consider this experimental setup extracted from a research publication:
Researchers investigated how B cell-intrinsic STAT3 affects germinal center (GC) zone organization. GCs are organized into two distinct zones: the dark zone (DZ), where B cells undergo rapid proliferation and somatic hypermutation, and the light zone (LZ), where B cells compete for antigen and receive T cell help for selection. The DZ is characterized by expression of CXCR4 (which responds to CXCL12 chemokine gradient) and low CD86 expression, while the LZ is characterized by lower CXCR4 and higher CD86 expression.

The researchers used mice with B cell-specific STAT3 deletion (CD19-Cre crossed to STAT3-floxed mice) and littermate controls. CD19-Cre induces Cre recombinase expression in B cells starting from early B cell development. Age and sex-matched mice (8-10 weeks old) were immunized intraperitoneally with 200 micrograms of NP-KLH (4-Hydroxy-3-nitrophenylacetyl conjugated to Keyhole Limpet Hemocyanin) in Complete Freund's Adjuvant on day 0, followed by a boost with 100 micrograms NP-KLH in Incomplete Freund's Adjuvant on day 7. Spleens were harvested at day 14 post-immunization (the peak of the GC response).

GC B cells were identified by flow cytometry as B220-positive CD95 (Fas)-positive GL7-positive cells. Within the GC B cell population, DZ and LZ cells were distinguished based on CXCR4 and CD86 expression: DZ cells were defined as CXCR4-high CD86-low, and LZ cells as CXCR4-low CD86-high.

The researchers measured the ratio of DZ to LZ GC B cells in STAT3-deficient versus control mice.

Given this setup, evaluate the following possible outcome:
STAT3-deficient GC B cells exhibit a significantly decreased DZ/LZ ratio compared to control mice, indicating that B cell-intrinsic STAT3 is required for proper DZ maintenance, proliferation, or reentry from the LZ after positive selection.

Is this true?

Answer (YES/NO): YES